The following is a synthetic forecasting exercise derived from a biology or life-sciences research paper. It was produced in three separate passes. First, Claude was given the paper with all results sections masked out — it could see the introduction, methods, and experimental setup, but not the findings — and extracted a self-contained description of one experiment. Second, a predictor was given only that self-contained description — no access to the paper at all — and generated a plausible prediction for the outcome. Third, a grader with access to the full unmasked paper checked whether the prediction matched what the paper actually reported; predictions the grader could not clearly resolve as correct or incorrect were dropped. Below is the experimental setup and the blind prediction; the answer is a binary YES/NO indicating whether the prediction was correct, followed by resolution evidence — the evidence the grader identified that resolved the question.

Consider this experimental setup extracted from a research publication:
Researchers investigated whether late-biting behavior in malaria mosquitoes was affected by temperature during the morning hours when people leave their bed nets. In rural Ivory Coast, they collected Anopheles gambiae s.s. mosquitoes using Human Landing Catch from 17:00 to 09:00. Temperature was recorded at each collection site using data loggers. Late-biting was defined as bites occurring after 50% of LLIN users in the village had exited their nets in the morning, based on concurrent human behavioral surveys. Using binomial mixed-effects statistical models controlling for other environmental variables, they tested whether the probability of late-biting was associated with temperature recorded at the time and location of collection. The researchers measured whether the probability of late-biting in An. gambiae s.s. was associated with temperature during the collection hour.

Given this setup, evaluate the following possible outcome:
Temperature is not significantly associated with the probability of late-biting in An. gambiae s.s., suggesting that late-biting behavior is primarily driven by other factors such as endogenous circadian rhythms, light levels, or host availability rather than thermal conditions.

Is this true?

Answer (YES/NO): NO